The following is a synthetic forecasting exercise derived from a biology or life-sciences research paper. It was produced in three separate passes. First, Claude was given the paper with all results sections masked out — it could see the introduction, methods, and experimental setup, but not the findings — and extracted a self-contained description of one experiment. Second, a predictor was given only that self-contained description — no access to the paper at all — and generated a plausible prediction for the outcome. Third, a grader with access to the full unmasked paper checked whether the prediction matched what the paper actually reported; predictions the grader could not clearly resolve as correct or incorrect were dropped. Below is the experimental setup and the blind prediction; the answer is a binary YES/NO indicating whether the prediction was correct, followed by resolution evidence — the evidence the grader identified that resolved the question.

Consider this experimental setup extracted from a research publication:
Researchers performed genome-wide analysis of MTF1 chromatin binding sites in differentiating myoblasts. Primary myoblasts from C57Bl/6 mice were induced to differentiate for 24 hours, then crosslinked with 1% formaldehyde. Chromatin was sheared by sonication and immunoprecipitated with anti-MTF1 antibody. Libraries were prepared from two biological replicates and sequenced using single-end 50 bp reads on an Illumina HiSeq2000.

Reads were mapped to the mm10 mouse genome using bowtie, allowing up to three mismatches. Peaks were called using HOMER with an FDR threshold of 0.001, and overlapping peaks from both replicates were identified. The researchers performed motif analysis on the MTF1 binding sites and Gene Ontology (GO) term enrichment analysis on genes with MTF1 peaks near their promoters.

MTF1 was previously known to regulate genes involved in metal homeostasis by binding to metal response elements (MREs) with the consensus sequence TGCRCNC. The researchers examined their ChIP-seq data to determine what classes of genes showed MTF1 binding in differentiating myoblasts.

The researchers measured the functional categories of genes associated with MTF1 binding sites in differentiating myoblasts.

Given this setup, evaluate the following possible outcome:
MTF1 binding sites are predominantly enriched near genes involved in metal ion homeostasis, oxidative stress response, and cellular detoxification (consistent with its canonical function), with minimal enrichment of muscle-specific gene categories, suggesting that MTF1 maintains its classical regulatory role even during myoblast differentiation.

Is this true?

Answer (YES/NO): NO